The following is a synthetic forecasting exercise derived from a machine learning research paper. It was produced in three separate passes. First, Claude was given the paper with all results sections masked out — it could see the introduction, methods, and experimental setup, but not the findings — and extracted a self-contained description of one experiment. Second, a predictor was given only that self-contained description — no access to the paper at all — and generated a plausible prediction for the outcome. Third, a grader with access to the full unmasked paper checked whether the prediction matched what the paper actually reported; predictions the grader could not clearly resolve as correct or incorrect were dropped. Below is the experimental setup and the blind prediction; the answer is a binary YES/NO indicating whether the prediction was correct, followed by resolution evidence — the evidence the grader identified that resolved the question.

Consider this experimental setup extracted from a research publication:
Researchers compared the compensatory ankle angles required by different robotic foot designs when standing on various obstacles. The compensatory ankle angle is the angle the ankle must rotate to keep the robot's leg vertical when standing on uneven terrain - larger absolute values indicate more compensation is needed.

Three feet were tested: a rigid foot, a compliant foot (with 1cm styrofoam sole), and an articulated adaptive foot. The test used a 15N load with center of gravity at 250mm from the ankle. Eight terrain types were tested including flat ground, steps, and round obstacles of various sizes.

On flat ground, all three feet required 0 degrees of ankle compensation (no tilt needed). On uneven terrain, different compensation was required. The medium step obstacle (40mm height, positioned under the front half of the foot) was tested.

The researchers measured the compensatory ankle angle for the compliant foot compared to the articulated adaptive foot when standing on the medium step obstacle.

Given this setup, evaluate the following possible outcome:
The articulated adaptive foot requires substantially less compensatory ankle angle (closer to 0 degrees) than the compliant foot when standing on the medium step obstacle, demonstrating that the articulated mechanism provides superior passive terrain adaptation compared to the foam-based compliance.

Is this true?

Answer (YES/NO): NO